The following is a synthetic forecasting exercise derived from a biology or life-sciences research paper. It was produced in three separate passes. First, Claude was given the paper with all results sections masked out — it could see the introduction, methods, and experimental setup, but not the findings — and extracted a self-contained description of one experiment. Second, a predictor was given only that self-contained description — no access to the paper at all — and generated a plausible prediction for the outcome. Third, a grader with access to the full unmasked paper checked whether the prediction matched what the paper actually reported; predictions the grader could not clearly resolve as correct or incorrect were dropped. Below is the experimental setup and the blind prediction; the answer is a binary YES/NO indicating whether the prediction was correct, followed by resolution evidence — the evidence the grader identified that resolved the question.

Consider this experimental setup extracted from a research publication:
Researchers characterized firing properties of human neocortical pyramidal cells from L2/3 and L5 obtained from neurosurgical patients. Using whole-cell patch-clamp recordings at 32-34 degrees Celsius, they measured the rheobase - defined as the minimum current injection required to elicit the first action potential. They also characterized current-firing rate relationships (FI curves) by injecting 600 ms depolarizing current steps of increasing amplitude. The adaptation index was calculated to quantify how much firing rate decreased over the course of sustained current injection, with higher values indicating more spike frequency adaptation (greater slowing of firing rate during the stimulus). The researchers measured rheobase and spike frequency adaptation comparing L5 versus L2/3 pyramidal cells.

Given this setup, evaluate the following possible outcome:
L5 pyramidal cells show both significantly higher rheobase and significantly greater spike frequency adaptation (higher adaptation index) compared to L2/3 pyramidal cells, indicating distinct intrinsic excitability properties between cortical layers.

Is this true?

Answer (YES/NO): NO